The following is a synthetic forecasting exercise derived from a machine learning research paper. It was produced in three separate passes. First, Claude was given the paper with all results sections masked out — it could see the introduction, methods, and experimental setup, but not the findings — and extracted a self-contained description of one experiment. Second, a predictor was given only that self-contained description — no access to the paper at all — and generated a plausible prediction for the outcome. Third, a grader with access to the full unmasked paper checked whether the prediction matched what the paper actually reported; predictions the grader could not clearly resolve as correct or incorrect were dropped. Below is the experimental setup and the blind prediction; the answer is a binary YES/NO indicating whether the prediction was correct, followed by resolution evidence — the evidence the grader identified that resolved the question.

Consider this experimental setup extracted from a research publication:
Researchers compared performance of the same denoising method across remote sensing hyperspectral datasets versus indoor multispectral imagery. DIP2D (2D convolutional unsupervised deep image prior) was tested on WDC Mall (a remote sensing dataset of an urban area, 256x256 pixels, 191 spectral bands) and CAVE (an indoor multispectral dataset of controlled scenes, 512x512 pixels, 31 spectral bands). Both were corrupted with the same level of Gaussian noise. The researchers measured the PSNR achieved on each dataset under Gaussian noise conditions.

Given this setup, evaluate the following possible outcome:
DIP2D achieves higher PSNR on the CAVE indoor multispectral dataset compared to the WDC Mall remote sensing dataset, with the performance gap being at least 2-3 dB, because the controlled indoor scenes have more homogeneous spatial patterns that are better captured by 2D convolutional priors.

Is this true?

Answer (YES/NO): NO